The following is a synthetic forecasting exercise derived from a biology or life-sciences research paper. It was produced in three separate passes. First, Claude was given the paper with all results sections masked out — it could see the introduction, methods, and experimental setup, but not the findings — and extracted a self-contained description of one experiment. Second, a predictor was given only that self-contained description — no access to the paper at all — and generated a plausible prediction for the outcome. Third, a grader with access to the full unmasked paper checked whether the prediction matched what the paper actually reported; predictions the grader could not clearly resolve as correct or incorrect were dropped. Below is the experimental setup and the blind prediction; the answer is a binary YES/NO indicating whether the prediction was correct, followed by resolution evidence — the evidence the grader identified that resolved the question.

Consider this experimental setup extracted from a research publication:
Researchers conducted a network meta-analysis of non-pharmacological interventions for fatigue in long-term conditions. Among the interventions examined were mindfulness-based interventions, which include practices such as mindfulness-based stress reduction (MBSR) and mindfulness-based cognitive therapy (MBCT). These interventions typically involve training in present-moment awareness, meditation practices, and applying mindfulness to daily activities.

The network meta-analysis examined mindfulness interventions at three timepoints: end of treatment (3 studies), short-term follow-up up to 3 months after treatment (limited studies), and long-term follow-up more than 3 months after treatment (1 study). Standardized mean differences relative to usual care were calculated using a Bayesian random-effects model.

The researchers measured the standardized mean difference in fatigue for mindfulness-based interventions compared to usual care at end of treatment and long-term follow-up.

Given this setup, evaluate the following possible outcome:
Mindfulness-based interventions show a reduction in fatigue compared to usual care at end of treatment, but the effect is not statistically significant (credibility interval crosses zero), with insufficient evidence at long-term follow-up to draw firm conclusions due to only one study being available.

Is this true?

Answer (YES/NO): NO